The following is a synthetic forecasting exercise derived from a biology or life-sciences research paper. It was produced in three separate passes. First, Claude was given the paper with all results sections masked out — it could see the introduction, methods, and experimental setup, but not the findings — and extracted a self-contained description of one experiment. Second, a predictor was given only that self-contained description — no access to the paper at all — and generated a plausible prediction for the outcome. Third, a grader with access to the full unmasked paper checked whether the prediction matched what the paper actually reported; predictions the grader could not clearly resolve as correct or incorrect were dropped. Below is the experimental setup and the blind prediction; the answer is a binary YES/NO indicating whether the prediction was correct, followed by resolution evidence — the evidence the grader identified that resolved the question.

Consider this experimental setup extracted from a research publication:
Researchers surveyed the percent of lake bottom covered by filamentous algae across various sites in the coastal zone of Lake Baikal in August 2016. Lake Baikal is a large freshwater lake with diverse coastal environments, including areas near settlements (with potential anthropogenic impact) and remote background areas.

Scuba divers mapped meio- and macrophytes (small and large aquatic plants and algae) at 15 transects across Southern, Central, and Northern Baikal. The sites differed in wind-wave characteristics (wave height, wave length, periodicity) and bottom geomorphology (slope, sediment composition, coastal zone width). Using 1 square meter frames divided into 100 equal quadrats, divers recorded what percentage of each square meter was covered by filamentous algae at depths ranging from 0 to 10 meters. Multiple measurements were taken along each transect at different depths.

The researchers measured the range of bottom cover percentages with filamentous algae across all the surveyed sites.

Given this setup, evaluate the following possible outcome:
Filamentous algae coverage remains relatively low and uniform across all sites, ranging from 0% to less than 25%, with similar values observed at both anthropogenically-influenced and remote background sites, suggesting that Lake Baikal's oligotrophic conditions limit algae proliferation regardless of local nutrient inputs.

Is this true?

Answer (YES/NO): NO